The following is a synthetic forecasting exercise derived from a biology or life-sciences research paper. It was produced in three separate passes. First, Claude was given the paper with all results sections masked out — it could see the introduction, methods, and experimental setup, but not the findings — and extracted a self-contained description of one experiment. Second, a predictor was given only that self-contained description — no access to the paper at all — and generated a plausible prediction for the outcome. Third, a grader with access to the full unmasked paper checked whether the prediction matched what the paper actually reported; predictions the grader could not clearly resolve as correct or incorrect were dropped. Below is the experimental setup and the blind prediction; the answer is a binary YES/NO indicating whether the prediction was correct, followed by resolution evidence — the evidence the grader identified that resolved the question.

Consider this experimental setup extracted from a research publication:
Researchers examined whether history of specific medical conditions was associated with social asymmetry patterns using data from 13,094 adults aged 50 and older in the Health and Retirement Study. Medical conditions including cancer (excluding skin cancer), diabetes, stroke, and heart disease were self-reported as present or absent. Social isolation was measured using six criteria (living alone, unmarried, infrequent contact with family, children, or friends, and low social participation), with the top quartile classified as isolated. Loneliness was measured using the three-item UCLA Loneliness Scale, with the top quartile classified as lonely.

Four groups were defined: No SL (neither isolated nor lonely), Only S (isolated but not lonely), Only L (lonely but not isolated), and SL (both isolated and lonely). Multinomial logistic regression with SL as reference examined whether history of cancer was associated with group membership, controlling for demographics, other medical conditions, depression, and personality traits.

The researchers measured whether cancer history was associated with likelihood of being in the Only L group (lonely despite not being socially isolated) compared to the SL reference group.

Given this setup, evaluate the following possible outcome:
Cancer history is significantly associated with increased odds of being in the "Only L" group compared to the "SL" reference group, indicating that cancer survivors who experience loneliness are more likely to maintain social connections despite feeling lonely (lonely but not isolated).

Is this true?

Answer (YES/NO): YES